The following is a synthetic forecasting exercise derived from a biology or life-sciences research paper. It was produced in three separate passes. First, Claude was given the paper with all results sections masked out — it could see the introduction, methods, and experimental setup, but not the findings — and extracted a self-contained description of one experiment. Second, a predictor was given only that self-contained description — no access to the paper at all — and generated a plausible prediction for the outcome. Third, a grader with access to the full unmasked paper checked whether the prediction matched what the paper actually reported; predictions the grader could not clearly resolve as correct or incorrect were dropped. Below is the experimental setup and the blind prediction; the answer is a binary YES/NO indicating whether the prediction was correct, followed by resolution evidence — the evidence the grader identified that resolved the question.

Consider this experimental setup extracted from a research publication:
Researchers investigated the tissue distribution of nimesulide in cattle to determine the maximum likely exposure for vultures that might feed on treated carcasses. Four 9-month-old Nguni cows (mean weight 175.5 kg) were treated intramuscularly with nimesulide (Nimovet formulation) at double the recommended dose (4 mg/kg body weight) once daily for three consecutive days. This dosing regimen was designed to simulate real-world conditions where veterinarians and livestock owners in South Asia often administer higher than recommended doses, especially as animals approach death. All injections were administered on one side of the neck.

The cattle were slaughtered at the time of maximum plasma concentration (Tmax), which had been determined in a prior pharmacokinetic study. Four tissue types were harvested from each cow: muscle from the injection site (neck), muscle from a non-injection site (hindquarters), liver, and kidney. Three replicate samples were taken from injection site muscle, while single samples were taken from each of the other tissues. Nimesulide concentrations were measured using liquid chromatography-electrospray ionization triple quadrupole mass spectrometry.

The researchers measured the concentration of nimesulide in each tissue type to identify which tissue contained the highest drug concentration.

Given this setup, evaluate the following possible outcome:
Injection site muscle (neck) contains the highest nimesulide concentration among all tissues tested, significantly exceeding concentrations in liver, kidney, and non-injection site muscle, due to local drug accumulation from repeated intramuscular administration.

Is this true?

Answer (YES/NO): YES